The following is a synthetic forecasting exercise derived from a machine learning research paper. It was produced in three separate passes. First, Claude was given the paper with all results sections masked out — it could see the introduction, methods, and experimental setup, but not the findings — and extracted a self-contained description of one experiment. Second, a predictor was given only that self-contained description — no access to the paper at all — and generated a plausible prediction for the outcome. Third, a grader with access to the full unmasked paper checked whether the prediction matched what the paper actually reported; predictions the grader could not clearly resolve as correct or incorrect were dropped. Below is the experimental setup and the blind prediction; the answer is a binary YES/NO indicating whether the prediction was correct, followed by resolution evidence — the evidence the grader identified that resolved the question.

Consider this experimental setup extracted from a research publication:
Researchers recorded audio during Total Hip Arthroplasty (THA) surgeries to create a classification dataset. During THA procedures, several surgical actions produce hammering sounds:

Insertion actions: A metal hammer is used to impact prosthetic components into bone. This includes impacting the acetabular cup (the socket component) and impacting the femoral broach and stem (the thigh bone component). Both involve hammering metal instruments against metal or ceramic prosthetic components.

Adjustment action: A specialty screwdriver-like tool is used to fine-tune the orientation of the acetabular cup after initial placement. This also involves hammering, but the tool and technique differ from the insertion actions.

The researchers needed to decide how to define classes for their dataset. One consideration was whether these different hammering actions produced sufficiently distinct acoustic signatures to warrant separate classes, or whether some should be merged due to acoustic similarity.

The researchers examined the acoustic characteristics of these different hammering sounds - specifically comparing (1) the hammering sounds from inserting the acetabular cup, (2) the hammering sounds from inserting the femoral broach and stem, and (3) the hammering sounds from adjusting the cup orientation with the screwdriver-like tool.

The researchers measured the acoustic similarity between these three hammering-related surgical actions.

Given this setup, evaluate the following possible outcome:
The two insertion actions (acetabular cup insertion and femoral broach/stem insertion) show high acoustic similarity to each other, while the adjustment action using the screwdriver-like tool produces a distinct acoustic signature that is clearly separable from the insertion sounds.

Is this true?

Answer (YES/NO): NO